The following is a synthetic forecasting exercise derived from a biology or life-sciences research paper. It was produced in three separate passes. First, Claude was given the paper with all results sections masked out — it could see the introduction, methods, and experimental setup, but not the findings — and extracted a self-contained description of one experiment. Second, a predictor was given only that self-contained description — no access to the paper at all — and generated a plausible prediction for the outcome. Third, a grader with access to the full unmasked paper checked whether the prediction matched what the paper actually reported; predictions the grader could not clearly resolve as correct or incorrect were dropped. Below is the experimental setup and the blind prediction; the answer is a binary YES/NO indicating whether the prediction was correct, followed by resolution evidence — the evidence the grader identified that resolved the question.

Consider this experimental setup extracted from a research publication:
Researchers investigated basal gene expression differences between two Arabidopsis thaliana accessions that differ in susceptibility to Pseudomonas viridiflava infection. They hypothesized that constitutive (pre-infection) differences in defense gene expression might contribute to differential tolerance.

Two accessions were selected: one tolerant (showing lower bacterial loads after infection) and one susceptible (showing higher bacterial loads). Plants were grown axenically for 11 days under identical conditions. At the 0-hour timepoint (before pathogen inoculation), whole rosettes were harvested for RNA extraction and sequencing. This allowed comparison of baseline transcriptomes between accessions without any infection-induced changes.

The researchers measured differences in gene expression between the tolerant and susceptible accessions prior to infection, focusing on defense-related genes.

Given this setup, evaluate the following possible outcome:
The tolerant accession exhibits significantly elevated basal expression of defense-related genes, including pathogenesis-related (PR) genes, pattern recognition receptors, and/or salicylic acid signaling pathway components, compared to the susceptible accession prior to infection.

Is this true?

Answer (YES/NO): NO